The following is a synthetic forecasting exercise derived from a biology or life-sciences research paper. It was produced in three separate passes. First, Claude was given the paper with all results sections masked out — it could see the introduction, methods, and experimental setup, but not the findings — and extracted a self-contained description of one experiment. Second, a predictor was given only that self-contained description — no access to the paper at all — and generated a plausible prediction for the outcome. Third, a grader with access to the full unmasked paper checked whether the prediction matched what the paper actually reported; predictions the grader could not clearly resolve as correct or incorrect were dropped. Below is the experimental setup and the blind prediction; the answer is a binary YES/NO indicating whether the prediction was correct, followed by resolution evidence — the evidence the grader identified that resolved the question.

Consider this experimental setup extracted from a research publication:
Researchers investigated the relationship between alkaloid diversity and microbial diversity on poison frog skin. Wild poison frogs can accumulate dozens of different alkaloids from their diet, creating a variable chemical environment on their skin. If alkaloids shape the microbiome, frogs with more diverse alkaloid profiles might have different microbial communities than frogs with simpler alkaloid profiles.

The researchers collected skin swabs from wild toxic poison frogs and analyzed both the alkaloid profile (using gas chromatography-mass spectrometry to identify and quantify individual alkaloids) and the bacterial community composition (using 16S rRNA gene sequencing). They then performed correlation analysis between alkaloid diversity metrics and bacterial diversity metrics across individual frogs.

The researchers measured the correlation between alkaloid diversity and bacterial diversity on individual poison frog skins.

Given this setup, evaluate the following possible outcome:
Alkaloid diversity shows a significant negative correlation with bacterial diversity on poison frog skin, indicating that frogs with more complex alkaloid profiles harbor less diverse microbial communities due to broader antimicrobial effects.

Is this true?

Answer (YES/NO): NO